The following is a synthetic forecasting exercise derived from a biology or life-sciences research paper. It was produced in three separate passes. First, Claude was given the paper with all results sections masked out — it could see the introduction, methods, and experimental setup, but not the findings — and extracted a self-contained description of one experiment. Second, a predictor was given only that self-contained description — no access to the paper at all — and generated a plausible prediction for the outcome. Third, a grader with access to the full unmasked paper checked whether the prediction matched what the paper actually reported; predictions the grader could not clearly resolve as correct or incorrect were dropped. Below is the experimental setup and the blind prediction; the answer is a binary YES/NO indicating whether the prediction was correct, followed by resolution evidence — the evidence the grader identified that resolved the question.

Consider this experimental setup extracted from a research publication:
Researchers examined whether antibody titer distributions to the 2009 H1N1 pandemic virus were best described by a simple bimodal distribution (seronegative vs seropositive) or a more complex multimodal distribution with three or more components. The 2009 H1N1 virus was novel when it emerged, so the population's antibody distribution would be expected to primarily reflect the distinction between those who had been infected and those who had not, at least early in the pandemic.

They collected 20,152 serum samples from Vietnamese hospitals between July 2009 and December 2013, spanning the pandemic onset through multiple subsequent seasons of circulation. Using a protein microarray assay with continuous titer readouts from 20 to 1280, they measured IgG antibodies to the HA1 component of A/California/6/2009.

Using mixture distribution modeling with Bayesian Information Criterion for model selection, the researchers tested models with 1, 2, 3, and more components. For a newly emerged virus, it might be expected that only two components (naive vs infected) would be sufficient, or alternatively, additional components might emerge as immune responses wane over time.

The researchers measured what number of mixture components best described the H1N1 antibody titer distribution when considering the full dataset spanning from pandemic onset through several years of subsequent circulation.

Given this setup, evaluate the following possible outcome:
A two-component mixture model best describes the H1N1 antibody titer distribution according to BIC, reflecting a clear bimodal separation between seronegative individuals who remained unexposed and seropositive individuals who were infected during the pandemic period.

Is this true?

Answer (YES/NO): NO